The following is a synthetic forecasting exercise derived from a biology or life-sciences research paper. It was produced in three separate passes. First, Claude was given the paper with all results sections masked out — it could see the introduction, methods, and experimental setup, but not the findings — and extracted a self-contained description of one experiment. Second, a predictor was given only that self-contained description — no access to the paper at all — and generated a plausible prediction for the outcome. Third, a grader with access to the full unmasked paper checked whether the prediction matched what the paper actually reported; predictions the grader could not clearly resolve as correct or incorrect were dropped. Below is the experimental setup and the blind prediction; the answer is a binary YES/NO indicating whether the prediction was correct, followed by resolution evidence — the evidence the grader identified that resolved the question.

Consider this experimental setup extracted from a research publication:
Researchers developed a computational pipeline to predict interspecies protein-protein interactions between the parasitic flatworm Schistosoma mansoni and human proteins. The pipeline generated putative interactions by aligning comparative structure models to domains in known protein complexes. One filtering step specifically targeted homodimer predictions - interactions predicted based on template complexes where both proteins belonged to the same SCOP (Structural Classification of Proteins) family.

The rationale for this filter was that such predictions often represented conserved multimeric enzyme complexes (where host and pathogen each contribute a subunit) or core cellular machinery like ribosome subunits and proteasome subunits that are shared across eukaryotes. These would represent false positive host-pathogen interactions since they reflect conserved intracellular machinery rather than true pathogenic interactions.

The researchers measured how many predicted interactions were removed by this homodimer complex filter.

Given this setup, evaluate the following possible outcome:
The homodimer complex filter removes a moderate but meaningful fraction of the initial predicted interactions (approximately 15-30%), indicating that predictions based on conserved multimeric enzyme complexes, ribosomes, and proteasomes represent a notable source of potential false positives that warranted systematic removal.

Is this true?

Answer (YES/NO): YES